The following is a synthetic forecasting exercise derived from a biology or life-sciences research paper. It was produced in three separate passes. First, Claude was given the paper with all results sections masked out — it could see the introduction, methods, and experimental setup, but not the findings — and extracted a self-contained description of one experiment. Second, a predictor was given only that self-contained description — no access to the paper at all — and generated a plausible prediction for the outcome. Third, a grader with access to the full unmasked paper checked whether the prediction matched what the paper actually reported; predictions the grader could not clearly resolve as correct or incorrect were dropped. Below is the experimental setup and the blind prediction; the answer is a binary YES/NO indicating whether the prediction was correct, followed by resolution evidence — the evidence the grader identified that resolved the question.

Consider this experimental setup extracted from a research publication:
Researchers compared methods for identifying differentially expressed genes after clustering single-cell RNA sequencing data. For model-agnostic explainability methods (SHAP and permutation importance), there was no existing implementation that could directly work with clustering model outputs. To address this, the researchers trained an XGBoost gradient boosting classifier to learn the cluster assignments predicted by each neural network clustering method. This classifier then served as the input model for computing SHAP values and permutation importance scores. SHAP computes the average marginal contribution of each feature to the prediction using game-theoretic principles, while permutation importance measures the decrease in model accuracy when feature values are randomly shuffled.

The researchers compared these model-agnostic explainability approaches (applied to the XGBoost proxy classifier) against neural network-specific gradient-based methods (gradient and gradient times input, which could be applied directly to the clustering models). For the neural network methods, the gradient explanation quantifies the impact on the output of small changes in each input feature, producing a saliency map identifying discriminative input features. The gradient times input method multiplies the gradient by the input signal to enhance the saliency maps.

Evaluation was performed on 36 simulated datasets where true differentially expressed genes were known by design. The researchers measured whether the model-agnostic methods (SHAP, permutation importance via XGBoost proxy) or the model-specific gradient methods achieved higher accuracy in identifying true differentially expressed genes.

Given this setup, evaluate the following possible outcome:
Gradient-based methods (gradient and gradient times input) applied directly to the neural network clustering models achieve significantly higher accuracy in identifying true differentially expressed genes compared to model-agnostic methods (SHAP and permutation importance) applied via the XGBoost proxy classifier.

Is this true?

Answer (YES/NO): NO